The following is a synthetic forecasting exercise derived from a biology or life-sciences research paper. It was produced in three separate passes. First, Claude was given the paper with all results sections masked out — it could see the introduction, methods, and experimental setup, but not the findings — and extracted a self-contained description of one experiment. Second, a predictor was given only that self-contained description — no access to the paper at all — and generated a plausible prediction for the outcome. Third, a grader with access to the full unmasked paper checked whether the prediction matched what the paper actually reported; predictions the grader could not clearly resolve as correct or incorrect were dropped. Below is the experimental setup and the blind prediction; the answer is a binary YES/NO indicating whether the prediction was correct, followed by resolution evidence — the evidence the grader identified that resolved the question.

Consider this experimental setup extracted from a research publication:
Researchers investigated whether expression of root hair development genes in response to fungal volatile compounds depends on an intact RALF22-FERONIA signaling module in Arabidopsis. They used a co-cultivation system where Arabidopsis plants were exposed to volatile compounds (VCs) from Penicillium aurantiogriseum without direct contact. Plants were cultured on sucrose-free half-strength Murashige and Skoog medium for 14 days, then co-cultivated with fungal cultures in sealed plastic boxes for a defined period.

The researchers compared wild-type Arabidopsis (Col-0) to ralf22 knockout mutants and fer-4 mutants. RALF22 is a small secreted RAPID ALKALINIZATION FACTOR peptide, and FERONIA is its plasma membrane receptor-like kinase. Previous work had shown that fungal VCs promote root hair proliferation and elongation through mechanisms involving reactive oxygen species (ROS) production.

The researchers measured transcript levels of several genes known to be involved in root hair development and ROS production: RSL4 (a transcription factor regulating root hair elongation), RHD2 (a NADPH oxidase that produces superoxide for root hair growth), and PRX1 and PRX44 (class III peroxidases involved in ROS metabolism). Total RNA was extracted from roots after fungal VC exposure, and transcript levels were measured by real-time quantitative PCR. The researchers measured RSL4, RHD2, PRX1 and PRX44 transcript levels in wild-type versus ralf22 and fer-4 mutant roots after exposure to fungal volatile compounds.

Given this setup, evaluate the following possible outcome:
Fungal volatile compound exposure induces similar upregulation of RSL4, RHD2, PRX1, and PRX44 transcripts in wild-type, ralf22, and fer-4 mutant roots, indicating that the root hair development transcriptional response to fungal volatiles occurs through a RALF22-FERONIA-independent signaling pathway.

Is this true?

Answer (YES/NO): NO